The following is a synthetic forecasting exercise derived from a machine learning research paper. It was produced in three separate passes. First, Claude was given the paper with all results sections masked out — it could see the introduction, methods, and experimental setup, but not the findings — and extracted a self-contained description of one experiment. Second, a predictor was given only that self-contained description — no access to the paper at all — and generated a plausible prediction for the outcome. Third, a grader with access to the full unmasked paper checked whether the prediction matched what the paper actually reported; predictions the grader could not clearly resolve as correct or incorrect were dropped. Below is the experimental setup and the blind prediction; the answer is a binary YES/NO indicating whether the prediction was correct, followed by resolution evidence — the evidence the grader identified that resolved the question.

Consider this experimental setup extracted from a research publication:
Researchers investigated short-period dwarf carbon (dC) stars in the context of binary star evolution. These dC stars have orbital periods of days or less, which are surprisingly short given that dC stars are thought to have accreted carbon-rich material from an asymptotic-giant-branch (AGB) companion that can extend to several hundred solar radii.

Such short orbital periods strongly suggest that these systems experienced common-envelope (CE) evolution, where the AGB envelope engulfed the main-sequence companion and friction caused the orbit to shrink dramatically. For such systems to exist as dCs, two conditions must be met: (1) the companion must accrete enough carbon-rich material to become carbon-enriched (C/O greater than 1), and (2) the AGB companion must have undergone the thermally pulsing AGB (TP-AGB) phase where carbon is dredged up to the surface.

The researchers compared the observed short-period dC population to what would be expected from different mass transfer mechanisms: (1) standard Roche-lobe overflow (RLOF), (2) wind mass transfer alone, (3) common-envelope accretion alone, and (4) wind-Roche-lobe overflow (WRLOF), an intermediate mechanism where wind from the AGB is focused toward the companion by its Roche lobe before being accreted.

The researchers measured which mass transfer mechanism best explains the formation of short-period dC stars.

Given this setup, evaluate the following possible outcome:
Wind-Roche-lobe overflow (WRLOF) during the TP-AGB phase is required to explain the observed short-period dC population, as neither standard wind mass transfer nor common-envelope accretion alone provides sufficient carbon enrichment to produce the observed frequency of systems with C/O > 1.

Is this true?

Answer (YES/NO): YES